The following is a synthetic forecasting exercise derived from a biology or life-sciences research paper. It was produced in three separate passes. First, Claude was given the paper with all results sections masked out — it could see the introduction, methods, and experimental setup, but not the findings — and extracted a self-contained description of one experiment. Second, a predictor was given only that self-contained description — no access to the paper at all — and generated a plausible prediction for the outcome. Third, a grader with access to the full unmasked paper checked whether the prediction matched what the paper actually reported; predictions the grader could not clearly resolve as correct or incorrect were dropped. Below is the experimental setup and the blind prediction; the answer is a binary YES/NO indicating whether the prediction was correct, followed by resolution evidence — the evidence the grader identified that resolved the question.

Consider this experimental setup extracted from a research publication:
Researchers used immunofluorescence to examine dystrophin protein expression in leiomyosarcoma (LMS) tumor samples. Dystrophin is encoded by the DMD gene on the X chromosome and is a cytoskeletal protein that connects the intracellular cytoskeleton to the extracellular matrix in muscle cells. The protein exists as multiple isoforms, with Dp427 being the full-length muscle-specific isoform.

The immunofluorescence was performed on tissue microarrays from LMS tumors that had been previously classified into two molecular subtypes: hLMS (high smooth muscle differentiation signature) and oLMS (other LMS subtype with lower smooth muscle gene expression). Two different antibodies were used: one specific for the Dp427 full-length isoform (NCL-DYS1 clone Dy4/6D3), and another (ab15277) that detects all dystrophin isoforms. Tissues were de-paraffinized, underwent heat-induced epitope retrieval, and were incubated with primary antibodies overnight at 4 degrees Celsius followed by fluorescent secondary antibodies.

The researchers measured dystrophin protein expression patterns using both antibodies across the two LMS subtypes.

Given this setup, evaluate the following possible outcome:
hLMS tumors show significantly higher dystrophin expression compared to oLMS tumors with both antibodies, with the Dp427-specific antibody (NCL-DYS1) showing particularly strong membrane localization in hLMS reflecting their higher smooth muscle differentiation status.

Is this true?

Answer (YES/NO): YES